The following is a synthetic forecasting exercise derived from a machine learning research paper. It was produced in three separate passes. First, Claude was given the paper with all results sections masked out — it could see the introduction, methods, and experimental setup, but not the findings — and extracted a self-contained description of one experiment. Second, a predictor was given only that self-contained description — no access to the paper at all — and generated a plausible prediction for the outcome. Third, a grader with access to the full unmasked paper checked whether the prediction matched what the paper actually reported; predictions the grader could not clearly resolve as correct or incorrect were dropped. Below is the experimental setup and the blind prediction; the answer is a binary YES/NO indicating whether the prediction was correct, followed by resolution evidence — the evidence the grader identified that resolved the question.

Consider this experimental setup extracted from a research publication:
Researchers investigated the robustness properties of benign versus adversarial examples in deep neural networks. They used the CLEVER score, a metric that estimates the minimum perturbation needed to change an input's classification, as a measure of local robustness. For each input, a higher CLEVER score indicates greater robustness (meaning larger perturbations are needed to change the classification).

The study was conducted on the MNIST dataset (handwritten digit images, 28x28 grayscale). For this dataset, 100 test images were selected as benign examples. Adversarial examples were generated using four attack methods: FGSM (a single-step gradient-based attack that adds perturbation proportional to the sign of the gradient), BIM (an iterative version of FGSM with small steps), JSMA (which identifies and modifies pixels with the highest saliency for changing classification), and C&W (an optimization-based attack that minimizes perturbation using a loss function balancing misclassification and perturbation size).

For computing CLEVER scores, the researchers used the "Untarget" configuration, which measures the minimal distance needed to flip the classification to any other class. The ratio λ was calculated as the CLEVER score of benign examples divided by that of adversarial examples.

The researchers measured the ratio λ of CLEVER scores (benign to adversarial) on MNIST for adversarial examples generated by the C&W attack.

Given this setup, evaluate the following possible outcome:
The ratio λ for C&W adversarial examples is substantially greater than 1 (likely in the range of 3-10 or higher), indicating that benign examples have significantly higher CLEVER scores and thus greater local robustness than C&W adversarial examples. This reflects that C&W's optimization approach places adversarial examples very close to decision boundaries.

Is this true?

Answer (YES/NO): YES